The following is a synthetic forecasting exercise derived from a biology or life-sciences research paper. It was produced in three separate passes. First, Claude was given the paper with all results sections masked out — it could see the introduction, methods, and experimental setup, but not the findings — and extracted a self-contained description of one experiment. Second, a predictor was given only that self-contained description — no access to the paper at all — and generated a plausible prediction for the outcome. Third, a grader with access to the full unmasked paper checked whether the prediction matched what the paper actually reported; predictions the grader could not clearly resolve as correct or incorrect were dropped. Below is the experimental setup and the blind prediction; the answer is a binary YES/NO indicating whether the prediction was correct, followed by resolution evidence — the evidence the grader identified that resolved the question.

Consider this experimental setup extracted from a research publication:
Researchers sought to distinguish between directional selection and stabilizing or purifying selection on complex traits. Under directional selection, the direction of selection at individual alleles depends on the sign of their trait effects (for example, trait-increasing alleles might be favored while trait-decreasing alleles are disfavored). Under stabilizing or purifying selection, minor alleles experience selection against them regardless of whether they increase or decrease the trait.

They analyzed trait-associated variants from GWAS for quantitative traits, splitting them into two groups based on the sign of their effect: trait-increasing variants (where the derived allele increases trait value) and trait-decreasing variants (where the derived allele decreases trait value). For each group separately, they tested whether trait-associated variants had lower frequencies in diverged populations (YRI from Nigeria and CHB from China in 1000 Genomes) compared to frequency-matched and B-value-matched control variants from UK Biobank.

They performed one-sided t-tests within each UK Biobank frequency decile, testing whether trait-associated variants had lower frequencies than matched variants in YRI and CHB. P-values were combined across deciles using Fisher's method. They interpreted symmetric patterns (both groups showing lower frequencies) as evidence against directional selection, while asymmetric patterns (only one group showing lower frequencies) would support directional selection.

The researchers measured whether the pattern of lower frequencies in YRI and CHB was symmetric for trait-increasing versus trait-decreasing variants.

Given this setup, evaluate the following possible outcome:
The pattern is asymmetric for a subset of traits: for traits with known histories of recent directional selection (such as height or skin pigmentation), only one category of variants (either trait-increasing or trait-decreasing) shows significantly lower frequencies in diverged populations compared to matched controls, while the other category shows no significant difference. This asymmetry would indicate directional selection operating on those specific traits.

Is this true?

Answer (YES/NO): NO